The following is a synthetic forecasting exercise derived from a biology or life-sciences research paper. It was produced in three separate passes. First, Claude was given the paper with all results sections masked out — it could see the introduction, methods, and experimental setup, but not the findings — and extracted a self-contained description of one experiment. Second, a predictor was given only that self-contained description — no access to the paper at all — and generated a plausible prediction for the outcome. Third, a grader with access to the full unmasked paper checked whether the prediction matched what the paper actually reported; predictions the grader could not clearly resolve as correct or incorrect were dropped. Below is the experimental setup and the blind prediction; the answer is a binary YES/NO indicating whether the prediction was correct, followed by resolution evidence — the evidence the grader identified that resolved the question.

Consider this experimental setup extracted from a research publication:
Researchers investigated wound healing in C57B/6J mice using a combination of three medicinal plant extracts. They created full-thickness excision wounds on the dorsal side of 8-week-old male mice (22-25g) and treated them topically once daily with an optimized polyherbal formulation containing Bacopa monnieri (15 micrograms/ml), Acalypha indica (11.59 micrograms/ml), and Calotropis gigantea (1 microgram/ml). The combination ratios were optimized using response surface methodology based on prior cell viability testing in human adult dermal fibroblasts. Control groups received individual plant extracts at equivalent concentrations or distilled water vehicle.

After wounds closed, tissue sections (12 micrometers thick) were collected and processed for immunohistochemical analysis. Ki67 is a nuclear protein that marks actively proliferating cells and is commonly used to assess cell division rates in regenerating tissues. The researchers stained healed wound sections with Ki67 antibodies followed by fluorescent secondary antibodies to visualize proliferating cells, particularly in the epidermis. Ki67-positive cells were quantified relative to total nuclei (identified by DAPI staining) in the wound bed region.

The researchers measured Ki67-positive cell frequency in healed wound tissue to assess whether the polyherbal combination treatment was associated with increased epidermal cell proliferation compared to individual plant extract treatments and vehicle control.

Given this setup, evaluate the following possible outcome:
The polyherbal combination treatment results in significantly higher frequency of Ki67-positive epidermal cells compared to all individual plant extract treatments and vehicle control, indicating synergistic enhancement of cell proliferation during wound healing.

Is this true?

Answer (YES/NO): NO